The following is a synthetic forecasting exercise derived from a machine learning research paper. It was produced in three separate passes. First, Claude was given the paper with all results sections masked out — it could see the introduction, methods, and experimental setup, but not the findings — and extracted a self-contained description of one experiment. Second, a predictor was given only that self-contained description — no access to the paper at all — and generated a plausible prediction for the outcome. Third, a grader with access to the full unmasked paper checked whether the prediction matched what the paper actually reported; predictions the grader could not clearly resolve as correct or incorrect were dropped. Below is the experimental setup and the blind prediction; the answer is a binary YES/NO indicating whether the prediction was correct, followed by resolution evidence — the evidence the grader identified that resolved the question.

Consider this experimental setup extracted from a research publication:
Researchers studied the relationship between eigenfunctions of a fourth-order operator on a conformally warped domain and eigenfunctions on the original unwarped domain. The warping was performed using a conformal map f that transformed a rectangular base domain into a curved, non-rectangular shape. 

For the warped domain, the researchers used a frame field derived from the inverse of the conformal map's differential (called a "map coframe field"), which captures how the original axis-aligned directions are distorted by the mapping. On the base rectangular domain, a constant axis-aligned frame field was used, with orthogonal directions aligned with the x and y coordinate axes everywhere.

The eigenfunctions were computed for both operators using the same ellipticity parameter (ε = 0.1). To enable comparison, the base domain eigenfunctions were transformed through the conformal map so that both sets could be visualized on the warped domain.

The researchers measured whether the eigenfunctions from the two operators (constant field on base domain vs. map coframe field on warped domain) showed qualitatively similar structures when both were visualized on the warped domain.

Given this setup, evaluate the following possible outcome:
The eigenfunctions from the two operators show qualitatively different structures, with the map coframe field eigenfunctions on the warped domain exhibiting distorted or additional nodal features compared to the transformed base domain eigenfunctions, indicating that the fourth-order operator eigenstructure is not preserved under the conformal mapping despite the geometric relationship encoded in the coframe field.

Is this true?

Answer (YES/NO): NO